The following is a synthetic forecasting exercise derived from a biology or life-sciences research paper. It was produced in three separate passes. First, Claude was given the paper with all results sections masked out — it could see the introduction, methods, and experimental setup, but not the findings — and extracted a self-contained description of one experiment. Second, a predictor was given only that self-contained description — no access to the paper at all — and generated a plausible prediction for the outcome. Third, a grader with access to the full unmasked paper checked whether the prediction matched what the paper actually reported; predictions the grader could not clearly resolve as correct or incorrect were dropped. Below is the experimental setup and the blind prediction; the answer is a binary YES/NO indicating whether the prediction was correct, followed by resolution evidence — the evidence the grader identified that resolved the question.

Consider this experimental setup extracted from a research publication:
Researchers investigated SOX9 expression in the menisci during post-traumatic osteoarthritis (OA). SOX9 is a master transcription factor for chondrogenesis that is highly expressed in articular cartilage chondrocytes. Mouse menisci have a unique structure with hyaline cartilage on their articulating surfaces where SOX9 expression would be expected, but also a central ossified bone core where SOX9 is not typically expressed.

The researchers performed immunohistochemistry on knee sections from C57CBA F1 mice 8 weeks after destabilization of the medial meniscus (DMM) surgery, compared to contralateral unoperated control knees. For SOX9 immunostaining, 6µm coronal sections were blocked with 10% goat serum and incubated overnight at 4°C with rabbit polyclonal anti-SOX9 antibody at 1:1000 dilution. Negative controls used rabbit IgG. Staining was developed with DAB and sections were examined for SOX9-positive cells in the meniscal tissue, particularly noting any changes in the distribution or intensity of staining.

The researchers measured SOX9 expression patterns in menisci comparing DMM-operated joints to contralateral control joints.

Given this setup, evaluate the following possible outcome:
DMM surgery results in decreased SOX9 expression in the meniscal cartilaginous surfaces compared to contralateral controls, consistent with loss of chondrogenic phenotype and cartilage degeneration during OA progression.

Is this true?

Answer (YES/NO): NO